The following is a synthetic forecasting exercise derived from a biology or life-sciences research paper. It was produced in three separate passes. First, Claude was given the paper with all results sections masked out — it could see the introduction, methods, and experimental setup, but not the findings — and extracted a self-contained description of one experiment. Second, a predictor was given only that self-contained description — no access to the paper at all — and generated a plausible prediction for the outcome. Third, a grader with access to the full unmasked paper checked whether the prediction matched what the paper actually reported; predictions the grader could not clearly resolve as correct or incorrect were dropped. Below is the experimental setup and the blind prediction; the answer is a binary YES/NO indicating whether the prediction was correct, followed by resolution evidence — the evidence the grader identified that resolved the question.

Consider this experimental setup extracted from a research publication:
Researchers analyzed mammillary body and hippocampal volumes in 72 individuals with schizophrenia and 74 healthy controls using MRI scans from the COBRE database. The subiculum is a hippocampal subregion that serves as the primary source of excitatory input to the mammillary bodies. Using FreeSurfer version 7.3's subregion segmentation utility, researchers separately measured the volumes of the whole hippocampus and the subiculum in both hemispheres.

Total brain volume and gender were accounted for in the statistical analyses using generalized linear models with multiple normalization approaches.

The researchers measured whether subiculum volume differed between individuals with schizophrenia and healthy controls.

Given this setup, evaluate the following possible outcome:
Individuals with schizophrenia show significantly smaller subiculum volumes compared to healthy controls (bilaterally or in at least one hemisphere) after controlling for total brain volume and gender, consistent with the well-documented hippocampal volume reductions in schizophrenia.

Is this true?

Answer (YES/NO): NO